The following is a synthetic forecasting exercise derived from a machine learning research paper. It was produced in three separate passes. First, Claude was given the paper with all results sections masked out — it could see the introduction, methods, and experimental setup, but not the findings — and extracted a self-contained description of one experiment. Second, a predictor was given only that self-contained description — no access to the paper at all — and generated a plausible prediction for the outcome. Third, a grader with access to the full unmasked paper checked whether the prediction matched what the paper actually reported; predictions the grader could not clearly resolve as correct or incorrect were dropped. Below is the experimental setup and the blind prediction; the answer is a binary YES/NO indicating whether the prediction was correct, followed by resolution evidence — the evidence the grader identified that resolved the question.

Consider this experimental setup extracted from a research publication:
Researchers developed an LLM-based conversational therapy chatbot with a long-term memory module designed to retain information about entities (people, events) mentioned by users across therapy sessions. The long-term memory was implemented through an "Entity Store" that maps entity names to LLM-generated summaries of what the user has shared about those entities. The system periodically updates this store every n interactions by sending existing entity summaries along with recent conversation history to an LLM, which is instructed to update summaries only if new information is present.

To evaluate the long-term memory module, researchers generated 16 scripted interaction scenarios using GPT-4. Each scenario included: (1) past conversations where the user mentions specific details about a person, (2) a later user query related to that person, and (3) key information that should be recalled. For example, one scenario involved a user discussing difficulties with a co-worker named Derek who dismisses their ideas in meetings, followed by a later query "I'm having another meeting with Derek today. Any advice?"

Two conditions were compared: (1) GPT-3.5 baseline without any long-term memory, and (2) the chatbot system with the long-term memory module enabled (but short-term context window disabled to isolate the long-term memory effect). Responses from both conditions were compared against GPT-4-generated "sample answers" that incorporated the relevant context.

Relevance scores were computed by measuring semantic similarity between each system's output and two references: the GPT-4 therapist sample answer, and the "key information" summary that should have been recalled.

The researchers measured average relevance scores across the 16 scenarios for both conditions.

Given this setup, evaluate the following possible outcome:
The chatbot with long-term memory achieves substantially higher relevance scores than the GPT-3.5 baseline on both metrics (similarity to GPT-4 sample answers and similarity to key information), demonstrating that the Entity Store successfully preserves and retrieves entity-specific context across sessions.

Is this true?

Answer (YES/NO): YES